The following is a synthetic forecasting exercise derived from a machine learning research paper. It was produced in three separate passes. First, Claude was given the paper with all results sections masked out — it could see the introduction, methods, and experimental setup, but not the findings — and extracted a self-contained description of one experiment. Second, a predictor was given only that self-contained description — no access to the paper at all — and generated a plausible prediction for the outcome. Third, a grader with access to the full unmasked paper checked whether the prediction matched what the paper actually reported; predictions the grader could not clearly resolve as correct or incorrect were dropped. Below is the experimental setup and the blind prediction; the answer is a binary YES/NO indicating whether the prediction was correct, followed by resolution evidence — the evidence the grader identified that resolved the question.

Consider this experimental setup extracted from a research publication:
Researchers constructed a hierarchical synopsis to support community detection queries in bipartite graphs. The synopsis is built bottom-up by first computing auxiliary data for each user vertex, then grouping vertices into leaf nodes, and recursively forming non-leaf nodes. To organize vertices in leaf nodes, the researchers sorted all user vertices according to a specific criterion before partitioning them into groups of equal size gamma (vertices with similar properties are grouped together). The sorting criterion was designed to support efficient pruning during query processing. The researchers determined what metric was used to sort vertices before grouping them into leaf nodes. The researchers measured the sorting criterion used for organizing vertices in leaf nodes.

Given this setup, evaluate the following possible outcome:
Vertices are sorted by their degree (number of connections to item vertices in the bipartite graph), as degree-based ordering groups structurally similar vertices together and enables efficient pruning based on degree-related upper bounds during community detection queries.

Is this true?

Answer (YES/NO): NO